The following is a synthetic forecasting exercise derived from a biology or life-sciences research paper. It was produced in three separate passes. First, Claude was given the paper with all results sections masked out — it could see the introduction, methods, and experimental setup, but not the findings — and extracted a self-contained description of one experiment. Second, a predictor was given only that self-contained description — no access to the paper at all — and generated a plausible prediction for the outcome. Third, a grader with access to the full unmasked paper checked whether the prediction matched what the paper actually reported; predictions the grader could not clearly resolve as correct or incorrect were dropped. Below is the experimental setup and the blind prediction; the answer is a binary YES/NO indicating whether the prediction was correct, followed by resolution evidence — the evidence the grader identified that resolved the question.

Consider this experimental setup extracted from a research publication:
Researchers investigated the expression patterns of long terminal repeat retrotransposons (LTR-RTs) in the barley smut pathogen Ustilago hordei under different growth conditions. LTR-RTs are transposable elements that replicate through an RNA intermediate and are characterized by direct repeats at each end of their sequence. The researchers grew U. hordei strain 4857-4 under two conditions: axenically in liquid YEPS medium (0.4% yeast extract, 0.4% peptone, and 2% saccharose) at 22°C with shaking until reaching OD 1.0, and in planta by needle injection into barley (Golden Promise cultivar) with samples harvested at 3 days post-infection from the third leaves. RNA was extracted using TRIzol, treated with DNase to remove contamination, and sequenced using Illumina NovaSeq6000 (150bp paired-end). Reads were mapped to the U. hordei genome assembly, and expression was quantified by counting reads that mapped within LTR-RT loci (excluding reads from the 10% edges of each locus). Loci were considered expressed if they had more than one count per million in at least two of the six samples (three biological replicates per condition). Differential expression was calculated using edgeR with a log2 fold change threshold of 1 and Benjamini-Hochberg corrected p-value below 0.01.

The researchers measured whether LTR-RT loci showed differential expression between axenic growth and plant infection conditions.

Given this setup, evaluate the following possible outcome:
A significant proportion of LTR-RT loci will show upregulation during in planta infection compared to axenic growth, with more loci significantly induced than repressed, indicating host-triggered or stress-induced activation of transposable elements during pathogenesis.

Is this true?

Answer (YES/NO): NO